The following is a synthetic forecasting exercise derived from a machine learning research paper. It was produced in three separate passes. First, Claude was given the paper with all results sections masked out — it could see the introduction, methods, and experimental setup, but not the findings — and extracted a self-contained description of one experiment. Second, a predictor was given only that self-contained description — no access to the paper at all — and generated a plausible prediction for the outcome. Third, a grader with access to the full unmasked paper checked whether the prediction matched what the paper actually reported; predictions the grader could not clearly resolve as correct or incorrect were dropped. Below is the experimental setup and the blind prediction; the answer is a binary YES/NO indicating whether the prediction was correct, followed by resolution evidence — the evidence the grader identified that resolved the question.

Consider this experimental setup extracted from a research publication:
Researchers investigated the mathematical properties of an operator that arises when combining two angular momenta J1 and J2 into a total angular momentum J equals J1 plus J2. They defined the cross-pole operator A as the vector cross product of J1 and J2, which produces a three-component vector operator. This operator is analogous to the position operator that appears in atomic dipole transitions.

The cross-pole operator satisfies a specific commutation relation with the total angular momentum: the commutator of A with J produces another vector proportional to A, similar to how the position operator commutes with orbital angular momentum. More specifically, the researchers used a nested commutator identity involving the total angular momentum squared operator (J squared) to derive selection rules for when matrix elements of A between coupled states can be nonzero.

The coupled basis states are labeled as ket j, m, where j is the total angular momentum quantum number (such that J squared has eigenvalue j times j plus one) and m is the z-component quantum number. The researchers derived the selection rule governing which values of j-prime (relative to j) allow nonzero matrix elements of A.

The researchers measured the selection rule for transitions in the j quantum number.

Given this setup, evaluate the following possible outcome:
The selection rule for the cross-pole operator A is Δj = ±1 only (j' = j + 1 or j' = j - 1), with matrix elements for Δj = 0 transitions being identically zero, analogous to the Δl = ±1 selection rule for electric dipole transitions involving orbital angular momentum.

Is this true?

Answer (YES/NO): YES